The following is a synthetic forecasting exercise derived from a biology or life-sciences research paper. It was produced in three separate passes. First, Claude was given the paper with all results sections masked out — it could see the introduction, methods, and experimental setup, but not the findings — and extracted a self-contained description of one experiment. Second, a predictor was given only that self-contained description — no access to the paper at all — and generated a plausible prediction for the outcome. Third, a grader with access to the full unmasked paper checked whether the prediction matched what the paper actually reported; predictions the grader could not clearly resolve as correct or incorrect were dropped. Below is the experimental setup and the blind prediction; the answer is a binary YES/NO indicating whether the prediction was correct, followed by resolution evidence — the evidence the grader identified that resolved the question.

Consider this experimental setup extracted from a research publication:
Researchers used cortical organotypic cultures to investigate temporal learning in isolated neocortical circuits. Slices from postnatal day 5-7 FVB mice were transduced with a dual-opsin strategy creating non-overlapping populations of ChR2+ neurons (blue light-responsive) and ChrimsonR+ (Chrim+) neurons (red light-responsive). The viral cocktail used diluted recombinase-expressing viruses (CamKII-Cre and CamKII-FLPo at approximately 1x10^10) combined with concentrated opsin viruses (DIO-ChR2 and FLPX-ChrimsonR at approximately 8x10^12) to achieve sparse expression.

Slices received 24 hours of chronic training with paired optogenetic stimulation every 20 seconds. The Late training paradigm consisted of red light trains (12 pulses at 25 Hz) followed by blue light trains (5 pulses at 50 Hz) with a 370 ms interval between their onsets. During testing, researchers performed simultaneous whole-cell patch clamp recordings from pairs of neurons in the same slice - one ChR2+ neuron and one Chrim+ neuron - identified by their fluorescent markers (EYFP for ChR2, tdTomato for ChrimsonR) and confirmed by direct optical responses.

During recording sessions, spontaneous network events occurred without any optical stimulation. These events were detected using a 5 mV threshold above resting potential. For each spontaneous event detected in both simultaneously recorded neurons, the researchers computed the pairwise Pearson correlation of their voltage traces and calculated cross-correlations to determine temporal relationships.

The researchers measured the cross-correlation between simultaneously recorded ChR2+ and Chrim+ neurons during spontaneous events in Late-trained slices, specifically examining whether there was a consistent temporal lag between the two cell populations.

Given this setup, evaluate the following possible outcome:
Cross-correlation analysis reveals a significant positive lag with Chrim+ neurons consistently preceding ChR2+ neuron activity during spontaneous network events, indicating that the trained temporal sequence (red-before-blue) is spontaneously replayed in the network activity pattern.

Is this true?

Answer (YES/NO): YES